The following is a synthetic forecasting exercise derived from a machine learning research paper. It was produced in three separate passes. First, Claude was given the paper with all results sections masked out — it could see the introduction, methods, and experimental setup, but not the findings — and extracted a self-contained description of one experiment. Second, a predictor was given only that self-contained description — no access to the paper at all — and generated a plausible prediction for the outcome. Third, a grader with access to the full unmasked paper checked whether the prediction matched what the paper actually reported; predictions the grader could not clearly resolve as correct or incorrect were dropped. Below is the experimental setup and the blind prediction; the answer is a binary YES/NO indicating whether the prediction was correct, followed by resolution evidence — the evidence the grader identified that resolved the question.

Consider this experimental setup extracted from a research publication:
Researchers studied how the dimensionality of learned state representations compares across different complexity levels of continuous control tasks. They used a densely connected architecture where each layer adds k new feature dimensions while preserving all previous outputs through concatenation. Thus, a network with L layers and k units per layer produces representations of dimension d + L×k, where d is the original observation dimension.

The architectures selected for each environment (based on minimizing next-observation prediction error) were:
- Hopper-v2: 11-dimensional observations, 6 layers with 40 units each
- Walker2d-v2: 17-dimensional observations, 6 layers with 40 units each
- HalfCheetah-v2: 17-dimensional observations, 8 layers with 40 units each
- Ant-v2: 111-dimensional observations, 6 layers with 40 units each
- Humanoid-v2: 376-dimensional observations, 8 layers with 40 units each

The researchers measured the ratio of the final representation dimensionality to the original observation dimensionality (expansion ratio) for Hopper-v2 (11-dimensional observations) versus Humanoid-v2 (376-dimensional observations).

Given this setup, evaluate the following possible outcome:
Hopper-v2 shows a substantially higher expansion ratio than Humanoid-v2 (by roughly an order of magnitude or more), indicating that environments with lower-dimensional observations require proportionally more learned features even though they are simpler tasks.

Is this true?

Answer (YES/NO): YES